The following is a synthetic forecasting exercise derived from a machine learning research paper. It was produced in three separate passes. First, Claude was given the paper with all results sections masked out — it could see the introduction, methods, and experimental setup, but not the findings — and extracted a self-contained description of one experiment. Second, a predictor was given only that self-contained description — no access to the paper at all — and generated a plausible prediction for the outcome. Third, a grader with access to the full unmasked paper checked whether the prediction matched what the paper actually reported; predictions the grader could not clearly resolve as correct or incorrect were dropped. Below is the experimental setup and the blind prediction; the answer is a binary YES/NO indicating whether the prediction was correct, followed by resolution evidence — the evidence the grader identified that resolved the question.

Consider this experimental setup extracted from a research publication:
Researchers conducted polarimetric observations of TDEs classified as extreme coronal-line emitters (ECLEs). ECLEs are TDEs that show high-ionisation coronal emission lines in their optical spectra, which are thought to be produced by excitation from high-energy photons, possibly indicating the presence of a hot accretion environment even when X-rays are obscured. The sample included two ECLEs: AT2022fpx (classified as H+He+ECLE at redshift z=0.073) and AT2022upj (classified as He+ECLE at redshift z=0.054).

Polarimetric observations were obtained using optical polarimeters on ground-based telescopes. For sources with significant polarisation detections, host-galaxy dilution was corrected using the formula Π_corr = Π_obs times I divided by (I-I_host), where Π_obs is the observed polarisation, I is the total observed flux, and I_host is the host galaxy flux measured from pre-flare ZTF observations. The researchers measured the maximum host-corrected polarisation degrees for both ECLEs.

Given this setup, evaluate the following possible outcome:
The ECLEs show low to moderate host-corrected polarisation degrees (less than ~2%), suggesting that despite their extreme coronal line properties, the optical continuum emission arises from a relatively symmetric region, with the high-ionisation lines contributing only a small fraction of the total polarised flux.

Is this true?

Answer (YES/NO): NO